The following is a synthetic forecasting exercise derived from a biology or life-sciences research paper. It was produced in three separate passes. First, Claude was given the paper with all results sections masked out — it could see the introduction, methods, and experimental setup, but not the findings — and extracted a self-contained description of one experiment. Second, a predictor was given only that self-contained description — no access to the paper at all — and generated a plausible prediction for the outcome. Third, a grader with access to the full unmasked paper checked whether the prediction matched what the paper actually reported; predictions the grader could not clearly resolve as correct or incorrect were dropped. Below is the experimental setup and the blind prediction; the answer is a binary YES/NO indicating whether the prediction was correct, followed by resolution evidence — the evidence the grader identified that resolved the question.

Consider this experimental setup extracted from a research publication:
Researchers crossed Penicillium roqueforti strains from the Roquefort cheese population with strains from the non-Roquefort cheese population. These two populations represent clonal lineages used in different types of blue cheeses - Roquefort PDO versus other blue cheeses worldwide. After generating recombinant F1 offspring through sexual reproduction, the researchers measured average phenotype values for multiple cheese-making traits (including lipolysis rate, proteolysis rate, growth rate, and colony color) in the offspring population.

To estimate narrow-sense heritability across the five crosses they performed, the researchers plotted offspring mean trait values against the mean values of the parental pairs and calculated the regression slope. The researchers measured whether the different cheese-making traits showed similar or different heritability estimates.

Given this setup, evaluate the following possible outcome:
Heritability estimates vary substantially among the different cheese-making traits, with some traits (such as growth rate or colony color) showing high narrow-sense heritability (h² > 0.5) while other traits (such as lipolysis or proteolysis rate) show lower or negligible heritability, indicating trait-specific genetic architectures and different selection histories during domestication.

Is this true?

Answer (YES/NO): NO